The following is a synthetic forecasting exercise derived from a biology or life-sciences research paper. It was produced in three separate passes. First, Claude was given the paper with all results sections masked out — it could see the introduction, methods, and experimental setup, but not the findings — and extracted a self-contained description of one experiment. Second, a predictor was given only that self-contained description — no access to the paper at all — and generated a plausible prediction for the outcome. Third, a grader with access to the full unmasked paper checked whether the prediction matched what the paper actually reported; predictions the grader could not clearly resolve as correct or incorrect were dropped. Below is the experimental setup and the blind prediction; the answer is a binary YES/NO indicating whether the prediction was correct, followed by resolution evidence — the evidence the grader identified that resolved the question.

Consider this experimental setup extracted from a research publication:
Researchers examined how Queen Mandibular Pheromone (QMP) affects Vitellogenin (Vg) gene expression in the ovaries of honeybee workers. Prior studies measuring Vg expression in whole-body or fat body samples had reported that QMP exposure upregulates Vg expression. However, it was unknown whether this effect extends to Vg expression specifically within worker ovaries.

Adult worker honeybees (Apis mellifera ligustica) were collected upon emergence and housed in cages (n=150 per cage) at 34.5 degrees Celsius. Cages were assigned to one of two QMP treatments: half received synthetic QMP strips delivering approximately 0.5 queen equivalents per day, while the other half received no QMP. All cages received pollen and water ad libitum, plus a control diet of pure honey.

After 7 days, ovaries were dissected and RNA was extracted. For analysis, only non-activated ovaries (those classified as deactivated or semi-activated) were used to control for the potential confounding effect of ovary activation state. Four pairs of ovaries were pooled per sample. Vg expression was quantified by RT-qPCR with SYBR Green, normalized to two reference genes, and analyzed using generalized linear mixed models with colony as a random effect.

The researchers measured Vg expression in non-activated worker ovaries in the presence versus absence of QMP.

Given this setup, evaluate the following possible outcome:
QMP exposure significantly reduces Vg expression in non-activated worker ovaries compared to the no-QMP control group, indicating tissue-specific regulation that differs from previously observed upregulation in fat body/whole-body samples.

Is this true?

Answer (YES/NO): NO